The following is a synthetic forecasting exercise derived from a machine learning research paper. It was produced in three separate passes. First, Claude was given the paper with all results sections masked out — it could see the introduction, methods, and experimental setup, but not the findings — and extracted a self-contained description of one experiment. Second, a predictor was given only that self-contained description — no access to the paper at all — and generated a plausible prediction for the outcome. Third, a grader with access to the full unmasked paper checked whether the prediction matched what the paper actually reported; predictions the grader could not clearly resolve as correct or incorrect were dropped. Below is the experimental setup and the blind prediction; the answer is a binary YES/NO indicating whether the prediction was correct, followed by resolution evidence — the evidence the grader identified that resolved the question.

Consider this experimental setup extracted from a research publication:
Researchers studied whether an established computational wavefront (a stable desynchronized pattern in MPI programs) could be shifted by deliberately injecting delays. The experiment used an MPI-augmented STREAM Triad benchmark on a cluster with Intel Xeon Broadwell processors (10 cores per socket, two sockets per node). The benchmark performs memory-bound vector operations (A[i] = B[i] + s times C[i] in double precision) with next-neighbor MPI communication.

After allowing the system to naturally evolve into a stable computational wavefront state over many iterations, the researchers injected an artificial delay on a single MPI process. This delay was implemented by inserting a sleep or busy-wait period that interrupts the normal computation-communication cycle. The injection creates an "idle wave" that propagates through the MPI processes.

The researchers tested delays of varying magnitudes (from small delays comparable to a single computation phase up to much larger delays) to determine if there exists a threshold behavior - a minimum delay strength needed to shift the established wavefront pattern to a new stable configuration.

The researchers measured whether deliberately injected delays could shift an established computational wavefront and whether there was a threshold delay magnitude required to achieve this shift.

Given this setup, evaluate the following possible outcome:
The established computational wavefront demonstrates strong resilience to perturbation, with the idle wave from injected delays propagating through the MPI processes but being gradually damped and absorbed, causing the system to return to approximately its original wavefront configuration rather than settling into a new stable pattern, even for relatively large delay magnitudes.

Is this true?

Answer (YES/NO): NO